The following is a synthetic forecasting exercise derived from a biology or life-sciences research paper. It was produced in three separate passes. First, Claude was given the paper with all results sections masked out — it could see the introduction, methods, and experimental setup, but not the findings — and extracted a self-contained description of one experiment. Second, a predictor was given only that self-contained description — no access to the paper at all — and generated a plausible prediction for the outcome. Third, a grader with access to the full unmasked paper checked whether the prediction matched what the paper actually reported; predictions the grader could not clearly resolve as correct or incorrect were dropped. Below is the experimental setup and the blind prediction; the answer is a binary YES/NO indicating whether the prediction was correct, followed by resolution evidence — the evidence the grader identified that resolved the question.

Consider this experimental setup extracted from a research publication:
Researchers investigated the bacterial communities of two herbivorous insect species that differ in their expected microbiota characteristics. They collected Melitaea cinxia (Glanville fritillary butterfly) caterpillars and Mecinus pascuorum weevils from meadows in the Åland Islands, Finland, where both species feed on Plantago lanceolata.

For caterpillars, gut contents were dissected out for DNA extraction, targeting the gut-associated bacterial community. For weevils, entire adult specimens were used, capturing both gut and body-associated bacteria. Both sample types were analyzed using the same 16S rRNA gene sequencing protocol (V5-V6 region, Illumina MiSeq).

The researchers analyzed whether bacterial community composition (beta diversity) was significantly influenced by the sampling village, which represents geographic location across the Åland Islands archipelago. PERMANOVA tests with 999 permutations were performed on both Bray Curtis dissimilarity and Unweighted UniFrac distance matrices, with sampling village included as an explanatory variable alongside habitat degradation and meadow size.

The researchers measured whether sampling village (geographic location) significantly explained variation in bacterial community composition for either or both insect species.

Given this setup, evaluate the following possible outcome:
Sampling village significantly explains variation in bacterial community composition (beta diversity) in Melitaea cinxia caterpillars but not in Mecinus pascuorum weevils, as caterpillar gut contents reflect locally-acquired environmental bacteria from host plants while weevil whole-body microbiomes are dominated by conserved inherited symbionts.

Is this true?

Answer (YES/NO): NO